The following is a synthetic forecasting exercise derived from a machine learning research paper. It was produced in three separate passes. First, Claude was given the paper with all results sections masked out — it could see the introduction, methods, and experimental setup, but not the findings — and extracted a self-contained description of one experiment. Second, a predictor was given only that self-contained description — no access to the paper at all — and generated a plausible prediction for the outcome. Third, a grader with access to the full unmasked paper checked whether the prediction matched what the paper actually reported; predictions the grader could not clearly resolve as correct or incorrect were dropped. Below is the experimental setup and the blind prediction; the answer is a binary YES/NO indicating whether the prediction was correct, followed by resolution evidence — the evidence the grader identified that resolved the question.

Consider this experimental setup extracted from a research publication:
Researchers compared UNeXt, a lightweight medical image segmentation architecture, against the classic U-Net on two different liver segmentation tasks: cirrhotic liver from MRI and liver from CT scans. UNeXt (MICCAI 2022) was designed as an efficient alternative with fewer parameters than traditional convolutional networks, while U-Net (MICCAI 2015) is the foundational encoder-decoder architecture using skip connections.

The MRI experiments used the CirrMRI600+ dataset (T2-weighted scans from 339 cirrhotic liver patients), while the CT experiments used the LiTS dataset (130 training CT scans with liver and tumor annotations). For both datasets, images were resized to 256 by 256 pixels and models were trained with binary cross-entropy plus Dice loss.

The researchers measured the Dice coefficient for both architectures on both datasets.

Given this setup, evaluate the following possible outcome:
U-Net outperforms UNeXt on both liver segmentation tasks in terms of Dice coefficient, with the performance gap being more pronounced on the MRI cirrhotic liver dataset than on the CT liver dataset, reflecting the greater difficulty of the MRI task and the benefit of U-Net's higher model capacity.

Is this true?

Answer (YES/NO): YES